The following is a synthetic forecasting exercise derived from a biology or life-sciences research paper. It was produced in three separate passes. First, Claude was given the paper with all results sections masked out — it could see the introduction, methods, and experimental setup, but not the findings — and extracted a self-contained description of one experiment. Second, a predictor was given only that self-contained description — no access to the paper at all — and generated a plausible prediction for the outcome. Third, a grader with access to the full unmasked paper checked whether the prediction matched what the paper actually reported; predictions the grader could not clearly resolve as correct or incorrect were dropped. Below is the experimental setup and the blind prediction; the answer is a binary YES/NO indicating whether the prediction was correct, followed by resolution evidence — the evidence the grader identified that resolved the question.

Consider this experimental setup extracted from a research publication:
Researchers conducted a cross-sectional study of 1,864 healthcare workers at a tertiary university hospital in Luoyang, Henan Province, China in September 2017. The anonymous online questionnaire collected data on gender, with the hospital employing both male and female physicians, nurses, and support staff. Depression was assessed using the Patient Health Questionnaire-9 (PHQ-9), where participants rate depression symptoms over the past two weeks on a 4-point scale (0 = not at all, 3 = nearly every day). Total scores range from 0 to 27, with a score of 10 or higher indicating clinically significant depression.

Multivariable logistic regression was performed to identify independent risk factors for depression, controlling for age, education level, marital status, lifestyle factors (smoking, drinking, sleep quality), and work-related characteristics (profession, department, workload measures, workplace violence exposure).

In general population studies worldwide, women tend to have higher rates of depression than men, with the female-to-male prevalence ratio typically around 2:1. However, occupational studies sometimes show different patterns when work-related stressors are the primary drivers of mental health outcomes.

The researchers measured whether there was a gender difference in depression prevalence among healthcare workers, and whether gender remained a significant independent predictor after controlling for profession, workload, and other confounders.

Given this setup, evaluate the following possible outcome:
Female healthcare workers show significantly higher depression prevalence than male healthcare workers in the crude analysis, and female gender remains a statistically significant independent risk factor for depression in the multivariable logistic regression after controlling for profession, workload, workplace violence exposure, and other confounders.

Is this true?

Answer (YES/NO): NO